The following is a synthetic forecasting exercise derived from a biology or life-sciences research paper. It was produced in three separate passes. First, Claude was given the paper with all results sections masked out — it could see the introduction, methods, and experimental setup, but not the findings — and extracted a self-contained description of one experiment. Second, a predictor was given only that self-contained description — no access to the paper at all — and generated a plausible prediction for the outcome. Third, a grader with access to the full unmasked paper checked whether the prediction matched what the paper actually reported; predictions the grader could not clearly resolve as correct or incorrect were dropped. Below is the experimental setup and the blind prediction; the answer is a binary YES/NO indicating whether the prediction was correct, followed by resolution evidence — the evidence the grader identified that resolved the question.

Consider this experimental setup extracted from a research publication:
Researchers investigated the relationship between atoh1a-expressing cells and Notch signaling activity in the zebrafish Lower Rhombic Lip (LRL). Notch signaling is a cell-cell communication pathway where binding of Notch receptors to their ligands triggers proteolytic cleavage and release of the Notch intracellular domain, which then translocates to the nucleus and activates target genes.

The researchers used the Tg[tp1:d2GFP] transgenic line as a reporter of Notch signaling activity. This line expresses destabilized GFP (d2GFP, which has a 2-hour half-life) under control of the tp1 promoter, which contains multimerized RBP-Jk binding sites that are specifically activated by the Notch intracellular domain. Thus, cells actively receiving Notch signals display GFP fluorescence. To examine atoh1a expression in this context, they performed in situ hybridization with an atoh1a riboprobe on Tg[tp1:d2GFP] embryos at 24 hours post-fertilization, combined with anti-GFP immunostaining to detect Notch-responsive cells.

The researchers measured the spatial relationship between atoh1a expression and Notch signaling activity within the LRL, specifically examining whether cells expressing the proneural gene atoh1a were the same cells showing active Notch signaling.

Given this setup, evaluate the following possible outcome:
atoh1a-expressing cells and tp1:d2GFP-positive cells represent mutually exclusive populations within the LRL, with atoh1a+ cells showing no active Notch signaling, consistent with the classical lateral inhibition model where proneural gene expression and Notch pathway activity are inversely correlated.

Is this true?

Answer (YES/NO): NO